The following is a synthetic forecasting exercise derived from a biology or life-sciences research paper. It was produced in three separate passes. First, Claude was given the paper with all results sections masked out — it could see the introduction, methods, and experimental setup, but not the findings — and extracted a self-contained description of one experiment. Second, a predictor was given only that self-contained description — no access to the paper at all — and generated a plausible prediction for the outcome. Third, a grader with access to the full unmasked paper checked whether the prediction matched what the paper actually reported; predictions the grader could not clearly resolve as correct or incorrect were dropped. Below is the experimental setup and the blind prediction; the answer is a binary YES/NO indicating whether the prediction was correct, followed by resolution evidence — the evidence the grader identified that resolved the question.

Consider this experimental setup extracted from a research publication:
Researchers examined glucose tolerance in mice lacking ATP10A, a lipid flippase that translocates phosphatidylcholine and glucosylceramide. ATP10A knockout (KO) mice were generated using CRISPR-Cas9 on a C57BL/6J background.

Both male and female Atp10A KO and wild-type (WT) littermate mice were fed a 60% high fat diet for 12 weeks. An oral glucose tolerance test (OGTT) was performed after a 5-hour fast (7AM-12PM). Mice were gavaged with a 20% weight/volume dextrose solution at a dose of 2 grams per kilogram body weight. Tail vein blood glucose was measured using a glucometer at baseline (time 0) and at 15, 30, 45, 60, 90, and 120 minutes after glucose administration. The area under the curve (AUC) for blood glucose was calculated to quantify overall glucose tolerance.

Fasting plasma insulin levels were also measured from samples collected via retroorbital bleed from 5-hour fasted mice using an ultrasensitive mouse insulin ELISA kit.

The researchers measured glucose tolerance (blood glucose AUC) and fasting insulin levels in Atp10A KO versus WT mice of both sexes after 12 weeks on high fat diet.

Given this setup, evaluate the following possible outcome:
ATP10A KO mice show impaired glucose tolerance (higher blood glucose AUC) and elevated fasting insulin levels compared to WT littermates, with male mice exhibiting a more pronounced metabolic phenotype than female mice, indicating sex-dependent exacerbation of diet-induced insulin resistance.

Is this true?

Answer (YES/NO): NO